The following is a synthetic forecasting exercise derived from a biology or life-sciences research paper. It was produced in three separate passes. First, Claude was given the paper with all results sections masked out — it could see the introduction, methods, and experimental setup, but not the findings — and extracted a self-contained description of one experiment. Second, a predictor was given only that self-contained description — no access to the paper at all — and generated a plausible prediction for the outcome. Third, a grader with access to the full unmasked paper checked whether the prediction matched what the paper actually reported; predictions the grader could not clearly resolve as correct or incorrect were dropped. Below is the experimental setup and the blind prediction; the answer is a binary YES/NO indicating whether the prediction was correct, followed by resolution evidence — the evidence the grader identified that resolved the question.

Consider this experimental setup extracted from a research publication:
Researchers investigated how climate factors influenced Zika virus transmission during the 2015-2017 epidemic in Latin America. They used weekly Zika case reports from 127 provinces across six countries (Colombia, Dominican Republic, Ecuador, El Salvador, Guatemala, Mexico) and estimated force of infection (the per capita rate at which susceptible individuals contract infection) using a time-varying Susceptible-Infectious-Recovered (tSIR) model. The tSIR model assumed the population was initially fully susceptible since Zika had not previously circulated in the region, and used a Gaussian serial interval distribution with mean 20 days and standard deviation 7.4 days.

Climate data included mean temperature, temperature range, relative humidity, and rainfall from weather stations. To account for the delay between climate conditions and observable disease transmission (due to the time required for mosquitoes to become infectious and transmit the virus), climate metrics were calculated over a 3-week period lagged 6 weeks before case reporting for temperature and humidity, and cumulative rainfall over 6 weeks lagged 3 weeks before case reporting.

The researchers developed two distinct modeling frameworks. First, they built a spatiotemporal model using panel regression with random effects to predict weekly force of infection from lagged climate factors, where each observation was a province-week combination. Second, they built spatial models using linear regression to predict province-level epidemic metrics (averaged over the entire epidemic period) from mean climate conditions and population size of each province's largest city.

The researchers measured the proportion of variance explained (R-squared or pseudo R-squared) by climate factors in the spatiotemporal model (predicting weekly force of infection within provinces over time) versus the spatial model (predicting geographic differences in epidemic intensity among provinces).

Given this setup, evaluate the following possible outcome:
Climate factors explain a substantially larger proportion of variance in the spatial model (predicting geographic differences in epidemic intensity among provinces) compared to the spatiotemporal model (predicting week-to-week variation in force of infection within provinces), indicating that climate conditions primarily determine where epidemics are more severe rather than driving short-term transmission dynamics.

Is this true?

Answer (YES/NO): YES